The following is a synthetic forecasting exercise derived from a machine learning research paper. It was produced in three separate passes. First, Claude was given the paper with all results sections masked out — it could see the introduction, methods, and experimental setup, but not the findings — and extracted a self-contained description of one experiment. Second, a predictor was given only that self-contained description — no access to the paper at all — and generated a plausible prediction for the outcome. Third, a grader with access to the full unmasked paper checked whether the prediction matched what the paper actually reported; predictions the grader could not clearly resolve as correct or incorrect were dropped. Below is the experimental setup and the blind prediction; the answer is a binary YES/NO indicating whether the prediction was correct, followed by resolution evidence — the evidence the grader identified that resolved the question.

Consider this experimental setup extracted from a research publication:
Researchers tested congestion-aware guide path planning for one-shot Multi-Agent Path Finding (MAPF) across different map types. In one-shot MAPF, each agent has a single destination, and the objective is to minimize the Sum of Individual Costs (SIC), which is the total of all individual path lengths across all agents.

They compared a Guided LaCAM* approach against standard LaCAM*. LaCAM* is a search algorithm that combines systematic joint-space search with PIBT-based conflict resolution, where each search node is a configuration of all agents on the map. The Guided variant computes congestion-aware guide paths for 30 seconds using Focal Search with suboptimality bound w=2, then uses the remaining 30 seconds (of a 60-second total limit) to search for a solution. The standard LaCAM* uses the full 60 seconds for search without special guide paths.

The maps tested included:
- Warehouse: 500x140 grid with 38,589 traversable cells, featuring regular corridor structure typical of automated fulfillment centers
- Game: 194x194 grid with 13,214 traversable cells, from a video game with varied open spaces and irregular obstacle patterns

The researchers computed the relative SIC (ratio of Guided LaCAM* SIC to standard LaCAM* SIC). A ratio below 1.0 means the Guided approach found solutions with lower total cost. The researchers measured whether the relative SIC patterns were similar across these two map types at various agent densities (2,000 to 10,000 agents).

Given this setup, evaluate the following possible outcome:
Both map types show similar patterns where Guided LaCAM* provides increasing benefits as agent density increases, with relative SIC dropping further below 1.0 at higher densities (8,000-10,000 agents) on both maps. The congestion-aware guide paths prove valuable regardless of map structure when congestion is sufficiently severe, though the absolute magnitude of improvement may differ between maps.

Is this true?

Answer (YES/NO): NO